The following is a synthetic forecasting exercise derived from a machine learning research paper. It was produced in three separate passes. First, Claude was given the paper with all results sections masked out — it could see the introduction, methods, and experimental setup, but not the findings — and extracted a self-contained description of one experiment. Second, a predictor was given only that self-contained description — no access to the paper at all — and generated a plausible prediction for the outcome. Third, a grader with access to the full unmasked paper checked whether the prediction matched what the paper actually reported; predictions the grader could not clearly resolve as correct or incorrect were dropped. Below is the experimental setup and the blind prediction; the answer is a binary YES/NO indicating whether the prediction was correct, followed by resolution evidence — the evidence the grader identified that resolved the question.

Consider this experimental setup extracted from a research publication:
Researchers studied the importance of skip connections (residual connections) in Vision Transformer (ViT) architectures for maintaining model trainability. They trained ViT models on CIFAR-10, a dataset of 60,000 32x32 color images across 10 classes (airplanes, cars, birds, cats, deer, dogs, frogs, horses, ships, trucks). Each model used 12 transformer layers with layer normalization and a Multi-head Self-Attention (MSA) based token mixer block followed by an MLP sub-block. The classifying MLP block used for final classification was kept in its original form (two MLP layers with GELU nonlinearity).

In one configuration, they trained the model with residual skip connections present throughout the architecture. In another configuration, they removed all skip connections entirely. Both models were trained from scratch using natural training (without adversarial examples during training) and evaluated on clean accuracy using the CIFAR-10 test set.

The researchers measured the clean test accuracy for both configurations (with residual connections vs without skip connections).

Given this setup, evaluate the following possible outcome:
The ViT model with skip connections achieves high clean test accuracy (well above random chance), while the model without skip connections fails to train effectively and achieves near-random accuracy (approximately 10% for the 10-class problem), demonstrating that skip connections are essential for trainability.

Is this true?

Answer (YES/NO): NO